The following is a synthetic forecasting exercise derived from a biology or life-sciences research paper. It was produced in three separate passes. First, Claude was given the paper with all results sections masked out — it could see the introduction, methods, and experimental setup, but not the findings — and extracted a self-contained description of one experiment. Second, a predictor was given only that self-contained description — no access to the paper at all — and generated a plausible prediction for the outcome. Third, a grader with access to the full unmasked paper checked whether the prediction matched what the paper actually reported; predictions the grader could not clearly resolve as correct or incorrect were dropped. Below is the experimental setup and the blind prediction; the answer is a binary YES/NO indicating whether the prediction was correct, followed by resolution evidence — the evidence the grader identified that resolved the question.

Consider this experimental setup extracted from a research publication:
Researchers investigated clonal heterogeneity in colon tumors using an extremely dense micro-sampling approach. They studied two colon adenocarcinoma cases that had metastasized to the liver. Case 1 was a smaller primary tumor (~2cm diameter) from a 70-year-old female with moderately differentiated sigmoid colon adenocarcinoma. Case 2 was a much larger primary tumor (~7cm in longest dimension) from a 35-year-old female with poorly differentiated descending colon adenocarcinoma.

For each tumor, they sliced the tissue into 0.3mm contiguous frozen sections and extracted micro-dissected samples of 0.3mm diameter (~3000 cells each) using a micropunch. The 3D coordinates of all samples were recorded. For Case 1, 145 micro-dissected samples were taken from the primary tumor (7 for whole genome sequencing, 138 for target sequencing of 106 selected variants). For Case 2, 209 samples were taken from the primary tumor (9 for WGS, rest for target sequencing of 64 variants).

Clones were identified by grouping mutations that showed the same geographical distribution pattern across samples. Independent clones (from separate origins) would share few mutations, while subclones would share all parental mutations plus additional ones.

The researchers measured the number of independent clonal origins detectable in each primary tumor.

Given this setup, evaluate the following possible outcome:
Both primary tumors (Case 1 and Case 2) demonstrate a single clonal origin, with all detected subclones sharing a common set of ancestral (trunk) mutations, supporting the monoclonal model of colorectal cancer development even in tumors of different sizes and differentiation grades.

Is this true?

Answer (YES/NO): NO